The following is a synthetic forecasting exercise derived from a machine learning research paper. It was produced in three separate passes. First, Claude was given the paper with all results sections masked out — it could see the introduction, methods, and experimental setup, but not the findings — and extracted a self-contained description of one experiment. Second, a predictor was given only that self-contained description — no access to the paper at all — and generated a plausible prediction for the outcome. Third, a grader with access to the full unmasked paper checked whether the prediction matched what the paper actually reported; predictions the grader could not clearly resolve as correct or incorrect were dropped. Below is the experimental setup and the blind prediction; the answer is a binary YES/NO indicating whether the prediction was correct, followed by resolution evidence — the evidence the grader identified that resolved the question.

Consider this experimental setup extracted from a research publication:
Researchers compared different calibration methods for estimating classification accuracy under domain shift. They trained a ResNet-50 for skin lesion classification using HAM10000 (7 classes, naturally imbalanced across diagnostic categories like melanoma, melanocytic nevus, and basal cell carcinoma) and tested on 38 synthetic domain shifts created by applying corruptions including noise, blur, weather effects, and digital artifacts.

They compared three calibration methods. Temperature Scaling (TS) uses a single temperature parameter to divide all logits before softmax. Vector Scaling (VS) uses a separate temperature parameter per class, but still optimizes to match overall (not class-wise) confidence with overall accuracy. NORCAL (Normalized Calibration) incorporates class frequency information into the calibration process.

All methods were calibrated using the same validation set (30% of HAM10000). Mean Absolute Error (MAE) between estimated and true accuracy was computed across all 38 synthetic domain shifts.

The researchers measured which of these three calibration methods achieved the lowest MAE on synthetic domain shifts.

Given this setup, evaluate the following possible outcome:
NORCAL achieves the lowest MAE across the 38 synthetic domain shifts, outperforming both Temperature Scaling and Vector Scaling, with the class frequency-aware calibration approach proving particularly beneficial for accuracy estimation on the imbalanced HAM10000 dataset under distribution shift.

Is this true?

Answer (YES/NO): NO